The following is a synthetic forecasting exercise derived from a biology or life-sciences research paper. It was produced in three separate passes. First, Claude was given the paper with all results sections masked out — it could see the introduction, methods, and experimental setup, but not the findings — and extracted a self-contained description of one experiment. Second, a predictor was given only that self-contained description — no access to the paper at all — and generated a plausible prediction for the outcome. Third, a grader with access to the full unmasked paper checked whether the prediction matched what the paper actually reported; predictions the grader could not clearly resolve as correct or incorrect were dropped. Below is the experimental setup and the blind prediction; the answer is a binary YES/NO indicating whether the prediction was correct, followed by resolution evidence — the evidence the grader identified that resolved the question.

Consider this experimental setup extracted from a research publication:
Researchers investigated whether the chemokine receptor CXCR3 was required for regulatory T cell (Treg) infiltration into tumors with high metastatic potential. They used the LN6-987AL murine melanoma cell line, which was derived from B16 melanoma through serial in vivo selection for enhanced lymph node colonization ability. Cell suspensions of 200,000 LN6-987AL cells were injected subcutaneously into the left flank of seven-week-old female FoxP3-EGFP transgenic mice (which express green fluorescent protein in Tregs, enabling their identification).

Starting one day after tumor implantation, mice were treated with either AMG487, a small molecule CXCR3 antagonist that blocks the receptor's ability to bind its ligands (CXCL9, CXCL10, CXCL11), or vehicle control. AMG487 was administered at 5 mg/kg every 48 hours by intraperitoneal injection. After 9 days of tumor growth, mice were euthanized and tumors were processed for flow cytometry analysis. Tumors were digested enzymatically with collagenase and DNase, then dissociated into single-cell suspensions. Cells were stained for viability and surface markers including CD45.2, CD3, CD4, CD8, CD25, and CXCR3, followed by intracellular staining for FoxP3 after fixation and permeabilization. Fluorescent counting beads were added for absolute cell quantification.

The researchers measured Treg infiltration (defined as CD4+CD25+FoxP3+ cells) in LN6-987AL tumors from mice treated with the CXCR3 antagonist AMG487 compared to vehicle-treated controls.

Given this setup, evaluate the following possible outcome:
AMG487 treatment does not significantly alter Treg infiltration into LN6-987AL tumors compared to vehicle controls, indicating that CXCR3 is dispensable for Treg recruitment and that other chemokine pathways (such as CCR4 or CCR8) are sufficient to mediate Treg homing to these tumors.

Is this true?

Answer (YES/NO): NO